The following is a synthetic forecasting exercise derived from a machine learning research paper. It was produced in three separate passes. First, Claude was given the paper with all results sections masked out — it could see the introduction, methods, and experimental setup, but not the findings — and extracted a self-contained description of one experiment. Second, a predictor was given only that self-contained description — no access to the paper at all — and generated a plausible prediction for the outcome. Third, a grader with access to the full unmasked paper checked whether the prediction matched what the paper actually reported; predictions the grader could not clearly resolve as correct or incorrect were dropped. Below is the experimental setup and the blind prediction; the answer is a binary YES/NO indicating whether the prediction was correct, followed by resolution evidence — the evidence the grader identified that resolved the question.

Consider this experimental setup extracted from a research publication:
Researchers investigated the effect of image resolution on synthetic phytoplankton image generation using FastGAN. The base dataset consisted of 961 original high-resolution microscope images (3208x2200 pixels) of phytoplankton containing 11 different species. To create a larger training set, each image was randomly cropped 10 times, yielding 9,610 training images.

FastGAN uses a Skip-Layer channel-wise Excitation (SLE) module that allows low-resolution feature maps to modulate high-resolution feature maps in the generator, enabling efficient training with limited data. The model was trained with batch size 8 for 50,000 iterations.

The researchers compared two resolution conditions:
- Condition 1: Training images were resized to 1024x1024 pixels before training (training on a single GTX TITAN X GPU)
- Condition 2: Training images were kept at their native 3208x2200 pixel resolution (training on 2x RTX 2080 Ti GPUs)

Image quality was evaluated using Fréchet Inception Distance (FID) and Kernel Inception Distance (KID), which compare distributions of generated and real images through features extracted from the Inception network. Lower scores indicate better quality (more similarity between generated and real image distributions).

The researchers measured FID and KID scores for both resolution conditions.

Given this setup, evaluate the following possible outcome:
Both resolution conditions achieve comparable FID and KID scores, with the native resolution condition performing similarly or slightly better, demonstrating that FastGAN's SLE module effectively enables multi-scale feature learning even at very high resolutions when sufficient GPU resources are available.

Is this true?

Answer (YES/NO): NO